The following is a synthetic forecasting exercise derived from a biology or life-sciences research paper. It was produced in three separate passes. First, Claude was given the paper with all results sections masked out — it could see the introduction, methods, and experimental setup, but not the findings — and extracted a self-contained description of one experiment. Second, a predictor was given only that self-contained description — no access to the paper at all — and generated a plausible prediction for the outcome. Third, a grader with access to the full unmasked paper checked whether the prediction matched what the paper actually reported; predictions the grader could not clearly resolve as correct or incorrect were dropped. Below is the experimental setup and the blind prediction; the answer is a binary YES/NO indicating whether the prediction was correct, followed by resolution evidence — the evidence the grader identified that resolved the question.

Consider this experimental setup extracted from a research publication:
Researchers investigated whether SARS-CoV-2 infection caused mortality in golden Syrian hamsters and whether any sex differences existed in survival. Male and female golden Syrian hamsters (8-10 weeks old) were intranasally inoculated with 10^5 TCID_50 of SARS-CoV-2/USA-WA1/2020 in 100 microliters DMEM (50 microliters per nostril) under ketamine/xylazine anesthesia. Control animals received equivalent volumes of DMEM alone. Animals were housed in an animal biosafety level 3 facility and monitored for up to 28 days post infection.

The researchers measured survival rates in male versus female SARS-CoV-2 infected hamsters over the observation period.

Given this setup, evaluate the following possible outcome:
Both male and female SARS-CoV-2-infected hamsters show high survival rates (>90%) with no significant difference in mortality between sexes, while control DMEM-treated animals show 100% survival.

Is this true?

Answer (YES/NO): YES